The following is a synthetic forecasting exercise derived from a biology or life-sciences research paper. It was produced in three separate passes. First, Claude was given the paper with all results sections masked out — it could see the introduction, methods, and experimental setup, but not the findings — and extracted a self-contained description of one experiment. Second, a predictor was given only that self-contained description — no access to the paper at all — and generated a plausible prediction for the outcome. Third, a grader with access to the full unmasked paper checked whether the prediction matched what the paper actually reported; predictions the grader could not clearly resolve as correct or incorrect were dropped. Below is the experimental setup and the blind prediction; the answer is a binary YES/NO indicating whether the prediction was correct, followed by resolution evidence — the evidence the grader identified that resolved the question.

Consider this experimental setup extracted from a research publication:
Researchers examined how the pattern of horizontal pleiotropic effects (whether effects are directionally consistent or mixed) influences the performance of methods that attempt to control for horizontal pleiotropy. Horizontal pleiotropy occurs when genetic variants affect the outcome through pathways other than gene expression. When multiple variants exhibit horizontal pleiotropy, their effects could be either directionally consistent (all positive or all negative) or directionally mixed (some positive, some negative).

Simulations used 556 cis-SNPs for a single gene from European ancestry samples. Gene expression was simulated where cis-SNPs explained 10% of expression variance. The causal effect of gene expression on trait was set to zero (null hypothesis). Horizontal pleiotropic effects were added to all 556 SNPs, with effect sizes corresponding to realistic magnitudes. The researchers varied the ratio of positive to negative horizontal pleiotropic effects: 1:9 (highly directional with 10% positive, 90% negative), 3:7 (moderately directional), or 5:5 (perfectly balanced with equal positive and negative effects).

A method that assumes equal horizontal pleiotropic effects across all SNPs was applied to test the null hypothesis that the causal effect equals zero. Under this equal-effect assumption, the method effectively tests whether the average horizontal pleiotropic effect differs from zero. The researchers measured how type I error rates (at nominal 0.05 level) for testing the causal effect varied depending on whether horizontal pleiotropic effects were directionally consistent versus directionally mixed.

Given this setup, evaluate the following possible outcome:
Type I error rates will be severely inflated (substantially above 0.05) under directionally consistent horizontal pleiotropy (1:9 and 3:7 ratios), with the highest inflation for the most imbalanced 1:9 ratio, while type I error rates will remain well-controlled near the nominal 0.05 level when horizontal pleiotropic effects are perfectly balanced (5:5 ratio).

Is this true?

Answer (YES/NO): NO